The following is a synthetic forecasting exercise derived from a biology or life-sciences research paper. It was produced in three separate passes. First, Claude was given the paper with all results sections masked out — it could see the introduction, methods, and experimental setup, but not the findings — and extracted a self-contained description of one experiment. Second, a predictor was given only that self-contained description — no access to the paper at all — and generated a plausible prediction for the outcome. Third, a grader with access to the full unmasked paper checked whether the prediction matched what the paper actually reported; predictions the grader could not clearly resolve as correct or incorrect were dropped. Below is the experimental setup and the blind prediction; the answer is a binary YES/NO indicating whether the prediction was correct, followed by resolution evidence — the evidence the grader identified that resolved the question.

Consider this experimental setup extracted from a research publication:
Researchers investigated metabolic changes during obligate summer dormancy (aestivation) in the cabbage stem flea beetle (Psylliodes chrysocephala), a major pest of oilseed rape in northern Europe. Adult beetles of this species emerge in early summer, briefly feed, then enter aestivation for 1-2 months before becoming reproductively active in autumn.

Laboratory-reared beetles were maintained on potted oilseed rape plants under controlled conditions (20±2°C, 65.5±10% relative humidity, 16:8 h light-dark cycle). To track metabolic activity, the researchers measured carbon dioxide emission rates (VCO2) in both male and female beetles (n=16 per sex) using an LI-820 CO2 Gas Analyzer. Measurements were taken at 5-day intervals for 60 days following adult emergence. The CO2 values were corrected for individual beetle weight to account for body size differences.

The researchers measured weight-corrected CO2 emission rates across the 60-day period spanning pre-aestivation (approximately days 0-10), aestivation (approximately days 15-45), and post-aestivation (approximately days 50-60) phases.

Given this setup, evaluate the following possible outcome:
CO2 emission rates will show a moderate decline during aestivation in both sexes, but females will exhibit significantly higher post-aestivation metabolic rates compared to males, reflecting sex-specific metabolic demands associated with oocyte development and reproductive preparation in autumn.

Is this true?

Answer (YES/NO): NO